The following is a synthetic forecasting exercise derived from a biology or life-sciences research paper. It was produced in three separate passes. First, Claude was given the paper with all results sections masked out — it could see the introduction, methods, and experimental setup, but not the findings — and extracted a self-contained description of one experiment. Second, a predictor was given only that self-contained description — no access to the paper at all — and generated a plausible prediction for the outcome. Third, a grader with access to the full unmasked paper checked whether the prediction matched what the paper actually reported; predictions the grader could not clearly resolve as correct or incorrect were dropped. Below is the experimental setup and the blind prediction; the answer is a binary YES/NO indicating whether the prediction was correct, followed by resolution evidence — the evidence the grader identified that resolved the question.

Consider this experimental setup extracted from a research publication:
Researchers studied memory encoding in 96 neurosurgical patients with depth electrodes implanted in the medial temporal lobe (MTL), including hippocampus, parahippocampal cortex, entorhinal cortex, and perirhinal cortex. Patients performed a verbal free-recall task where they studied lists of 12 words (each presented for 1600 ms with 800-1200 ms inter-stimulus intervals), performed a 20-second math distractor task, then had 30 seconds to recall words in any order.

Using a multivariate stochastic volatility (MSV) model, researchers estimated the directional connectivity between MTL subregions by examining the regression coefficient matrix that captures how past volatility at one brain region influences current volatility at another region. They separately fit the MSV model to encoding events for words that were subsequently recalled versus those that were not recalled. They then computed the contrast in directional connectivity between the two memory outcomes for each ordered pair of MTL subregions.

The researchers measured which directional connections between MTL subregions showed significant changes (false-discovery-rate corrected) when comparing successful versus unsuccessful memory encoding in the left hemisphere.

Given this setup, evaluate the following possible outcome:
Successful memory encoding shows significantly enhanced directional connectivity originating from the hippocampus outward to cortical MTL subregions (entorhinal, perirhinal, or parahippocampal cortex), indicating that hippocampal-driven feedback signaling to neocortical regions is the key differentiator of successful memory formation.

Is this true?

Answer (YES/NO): NO